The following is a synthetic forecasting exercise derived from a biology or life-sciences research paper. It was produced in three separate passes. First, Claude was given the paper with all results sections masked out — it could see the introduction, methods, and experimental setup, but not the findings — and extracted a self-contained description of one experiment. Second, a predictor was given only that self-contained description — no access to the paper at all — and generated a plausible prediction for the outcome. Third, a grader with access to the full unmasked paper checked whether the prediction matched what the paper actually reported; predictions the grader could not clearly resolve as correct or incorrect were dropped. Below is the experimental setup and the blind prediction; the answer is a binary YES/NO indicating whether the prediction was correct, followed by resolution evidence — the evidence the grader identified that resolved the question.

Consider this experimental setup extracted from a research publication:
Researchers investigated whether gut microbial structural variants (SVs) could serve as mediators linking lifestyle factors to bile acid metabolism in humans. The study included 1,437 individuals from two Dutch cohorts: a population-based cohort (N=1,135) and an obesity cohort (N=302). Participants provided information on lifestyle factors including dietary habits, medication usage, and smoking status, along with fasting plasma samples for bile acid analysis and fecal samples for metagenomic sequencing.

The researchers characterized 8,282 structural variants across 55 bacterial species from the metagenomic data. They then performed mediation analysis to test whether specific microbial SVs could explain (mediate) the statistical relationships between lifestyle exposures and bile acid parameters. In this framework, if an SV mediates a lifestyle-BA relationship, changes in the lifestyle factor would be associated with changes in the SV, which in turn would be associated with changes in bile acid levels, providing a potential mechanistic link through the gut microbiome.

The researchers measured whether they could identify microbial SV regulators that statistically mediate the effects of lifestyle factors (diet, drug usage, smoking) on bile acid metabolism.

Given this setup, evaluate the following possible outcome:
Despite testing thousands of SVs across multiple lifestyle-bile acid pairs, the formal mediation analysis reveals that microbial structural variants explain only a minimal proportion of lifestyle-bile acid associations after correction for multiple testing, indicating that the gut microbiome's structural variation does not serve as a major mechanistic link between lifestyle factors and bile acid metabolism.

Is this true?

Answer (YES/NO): NO